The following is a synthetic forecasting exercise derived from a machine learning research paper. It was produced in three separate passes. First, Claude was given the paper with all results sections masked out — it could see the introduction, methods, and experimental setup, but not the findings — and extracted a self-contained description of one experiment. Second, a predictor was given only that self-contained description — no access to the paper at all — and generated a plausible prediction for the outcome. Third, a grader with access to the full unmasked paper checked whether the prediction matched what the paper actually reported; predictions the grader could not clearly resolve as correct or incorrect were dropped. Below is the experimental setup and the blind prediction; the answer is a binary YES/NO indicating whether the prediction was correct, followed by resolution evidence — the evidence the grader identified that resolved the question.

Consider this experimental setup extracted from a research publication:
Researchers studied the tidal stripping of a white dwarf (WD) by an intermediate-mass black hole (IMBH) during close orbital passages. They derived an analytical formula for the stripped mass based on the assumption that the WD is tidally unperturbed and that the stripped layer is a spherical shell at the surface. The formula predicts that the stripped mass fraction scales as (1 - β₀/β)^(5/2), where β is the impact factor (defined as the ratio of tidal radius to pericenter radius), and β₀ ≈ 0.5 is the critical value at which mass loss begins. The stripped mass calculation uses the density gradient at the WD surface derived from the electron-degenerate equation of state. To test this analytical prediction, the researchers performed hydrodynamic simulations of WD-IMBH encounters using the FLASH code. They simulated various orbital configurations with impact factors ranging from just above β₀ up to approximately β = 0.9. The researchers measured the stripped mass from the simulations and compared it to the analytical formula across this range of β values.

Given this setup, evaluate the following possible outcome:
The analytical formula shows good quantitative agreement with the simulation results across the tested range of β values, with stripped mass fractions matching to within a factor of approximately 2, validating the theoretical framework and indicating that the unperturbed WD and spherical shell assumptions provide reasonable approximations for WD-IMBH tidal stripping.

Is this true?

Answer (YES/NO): NO